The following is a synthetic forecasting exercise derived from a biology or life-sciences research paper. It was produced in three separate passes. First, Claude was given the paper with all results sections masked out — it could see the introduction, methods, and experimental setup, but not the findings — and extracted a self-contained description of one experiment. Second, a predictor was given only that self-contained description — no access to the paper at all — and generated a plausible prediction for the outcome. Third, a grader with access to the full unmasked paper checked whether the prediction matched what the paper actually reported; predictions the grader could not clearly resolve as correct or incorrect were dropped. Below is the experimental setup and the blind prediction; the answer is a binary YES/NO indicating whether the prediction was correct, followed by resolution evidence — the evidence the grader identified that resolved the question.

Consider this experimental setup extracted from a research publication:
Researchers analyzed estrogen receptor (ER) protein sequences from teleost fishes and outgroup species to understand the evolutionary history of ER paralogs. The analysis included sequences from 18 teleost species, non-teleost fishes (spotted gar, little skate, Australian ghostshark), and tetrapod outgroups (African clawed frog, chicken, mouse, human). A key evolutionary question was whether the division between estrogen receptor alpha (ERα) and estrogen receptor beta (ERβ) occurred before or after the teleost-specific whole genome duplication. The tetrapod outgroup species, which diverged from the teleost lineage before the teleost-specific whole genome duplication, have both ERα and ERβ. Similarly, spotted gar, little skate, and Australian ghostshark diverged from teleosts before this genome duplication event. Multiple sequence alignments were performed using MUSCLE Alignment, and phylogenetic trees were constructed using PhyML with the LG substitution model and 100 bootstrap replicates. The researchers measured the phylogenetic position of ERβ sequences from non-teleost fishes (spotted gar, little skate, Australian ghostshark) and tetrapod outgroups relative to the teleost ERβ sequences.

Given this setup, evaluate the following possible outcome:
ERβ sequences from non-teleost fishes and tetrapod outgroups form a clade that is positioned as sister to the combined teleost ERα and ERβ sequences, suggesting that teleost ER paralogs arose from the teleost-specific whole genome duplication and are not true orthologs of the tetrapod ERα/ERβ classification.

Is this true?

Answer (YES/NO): NO